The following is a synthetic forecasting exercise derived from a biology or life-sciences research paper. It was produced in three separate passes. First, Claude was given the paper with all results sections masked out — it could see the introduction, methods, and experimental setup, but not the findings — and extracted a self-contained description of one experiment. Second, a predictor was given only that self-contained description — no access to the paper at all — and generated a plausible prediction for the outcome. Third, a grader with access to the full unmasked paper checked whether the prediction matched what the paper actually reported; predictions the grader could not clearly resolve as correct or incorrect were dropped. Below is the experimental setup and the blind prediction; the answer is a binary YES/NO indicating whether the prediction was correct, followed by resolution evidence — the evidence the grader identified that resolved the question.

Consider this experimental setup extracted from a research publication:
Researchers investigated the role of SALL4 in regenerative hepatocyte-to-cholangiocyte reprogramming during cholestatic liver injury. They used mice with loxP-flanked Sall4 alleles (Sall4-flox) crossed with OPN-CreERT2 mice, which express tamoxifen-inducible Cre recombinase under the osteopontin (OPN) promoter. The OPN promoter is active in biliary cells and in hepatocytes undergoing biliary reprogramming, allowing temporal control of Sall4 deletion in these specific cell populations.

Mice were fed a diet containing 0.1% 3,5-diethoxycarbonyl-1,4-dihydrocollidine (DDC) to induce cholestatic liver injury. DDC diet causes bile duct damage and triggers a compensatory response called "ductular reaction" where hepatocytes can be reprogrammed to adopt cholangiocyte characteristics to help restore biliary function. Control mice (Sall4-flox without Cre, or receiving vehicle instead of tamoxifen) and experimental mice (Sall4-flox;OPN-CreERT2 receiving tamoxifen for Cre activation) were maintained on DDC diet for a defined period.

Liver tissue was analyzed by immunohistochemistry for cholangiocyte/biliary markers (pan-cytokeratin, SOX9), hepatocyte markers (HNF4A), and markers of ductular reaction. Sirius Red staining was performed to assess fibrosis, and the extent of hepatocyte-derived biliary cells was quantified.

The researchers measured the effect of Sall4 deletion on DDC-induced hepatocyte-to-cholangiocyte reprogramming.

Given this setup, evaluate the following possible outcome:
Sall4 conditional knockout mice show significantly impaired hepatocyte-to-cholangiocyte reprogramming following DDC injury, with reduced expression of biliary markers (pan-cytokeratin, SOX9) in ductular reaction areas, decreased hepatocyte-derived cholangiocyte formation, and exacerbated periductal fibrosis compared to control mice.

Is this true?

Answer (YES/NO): NO